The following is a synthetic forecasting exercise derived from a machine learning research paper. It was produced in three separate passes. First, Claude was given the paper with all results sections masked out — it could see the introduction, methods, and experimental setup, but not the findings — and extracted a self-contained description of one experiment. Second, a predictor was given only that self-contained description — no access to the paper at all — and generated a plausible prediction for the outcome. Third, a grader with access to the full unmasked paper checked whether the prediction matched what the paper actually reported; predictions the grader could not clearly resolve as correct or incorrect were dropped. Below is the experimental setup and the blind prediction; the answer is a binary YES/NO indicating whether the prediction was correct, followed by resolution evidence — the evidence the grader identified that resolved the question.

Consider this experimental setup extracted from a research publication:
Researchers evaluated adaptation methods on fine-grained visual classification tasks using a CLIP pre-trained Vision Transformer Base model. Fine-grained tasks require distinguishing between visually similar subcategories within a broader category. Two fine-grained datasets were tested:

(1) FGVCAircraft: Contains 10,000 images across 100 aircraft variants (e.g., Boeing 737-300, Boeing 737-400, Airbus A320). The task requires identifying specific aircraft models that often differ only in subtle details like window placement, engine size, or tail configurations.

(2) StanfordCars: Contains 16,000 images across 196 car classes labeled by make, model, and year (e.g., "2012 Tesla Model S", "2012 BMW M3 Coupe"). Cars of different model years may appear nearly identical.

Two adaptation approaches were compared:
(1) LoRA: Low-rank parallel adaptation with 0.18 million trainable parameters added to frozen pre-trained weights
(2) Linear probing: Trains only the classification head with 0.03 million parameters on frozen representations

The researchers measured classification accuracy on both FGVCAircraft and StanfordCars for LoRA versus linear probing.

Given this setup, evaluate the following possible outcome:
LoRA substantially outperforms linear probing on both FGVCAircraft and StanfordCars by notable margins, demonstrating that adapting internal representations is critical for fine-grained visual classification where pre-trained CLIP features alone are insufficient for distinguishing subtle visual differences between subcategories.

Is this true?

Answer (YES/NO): NO